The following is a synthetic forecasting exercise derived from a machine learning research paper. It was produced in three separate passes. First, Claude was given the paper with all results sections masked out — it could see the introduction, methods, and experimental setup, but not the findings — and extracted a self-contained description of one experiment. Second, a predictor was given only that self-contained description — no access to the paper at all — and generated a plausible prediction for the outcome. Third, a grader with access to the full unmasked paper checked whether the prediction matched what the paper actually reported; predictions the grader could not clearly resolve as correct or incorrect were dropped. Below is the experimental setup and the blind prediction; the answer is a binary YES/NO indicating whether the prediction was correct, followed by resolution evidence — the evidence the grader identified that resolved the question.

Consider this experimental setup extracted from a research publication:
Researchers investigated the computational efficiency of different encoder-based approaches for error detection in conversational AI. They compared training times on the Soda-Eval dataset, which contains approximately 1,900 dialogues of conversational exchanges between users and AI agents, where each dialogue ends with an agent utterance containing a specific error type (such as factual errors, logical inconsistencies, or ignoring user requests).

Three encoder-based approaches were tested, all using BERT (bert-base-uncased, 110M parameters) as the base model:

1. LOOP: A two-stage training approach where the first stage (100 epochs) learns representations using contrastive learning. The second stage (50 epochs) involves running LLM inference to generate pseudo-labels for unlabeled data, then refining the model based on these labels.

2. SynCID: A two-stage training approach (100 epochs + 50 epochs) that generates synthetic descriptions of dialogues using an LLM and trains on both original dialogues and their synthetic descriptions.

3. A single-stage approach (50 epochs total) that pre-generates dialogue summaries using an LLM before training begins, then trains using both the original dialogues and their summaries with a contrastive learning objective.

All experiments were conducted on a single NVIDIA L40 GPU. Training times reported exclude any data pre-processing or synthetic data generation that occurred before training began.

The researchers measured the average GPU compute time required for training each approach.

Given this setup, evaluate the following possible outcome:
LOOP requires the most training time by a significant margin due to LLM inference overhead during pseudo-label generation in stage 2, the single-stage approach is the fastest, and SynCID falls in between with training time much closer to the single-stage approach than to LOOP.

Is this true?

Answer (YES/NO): YES